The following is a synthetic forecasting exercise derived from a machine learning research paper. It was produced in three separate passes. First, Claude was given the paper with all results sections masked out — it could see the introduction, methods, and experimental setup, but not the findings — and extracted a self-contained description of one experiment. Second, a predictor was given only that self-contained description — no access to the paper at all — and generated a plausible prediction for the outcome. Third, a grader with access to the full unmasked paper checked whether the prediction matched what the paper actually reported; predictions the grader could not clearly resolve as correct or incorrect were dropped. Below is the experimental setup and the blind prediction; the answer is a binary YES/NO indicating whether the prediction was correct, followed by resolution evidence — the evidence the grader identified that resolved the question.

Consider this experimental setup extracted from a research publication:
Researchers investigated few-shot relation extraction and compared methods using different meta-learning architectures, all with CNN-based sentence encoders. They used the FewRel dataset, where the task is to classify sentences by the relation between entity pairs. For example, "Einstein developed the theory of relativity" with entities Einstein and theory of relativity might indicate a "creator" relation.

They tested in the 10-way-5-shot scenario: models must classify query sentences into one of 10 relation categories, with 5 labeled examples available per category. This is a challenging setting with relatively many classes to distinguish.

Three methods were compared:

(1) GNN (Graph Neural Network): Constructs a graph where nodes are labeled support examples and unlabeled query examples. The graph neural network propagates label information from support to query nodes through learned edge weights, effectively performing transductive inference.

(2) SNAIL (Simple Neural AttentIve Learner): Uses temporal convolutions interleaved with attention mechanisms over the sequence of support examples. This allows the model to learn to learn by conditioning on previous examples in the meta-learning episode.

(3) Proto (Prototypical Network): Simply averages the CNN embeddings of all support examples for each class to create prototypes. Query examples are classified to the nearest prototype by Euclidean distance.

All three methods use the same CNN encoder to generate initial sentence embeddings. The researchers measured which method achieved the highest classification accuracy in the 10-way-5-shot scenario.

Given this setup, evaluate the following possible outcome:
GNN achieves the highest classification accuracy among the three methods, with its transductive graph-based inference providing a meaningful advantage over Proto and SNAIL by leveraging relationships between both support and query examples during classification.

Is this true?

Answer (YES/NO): NO